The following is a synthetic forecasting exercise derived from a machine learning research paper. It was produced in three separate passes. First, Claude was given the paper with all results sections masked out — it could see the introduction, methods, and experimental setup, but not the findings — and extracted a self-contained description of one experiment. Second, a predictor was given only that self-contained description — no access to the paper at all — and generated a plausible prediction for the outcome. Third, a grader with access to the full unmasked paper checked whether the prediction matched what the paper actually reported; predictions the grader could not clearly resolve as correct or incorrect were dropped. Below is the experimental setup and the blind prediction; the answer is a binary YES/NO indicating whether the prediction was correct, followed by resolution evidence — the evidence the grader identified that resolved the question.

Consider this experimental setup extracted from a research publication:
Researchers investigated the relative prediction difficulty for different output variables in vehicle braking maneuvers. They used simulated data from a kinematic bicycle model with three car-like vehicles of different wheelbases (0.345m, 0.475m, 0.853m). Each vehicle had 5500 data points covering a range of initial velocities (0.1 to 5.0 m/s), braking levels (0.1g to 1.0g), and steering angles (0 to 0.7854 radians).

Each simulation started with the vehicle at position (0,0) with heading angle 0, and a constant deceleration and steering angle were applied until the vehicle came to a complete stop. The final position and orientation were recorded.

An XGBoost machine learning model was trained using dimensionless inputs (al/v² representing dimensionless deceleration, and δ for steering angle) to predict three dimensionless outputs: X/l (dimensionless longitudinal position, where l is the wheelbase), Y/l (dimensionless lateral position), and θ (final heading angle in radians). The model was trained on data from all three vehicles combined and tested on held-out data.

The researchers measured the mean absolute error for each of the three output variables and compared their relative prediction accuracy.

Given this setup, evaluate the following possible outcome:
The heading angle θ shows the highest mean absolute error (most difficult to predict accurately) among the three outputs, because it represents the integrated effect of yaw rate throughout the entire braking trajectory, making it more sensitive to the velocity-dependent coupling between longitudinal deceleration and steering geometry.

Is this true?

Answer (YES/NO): YES